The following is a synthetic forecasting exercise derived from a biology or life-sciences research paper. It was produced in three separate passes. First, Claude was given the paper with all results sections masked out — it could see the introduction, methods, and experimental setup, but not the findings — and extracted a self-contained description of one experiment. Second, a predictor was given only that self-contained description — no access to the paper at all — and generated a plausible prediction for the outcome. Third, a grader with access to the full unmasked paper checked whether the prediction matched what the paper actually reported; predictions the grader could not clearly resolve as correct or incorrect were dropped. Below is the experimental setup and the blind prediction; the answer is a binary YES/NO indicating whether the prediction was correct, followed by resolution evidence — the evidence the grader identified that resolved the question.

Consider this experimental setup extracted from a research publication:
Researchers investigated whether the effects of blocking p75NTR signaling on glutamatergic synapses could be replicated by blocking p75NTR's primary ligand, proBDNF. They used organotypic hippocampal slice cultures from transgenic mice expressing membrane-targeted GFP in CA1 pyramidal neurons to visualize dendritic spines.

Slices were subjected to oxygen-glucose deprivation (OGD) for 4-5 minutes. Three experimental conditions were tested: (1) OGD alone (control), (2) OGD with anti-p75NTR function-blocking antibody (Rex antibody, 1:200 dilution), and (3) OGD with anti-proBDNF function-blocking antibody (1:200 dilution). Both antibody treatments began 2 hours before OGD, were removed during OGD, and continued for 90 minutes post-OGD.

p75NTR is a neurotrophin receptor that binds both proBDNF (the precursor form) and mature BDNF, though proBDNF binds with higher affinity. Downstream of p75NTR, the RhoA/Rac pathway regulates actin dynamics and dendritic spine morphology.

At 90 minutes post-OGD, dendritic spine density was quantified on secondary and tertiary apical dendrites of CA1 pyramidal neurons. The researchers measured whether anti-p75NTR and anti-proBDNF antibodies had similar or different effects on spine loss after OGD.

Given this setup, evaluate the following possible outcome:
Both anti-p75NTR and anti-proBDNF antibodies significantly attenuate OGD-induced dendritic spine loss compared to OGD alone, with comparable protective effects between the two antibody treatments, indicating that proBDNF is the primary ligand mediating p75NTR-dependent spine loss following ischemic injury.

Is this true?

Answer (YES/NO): YES